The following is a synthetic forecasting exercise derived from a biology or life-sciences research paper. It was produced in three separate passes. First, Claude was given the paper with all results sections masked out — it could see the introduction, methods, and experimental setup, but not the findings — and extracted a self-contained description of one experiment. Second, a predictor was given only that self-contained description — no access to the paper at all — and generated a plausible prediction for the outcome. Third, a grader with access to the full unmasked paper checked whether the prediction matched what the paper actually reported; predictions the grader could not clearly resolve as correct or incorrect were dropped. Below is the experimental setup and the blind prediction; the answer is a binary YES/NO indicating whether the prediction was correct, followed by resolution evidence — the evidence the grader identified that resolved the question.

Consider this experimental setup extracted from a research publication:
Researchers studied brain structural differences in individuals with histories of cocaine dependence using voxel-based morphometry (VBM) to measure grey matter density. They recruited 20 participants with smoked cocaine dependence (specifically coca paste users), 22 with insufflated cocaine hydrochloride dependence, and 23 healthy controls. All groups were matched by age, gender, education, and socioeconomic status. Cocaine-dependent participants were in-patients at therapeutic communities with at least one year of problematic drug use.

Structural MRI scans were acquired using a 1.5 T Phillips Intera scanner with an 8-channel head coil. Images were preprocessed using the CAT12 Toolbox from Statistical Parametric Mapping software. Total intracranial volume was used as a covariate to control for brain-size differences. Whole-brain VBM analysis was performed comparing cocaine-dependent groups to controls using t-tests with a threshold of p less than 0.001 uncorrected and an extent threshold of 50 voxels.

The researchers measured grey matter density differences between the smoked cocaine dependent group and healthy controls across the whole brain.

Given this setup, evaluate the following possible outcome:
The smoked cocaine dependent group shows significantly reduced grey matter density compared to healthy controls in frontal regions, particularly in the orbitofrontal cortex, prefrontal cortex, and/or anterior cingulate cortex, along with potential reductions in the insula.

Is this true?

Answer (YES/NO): NO